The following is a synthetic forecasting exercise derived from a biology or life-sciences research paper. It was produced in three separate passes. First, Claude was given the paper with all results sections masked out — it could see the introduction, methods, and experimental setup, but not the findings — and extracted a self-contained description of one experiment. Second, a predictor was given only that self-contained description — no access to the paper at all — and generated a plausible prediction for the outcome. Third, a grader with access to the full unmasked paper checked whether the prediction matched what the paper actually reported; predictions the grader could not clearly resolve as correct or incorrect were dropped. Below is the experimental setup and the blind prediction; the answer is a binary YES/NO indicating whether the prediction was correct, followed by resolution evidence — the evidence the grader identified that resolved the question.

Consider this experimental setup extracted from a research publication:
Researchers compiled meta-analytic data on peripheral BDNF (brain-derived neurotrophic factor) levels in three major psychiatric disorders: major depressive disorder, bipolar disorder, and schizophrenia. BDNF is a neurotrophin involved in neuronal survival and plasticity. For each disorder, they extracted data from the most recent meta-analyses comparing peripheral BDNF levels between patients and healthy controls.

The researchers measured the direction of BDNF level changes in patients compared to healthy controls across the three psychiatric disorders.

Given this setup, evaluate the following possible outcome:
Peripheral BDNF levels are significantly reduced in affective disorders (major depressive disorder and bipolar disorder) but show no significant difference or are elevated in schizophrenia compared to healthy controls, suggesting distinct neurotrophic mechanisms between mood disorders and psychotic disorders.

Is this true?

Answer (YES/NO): NO